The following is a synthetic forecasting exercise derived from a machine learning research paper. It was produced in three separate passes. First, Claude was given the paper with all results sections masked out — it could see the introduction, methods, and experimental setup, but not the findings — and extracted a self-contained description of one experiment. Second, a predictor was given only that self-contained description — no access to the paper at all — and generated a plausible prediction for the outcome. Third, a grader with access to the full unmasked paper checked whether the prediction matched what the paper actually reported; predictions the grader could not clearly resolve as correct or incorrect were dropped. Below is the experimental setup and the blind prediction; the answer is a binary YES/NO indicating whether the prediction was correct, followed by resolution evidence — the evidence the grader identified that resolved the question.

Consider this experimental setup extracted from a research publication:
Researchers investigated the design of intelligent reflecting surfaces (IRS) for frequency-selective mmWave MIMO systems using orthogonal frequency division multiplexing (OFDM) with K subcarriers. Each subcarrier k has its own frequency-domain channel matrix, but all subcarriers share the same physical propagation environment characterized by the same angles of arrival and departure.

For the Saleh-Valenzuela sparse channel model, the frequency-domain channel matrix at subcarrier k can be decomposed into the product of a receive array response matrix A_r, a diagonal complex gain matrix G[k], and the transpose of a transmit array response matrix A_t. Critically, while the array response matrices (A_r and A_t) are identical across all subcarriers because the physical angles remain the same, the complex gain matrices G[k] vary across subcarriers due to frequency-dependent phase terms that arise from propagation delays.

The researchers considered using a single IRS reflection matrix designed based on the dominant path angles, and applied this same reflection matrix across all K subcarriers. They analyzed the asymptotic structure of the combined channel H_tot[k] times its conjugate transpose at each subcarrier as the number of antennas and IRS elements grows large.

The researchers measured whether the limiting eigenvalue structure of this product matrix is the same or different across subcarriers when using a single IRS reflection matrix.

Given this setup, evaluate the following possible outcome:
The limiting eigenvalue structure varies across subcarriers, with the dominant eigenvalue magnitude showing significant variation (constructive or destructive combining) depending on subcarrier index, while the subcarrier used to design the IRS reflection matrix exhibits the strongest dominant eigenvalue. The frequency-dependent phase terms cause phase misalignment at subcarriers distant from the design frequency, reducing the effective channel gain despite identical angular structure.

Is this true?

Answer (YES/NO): NO